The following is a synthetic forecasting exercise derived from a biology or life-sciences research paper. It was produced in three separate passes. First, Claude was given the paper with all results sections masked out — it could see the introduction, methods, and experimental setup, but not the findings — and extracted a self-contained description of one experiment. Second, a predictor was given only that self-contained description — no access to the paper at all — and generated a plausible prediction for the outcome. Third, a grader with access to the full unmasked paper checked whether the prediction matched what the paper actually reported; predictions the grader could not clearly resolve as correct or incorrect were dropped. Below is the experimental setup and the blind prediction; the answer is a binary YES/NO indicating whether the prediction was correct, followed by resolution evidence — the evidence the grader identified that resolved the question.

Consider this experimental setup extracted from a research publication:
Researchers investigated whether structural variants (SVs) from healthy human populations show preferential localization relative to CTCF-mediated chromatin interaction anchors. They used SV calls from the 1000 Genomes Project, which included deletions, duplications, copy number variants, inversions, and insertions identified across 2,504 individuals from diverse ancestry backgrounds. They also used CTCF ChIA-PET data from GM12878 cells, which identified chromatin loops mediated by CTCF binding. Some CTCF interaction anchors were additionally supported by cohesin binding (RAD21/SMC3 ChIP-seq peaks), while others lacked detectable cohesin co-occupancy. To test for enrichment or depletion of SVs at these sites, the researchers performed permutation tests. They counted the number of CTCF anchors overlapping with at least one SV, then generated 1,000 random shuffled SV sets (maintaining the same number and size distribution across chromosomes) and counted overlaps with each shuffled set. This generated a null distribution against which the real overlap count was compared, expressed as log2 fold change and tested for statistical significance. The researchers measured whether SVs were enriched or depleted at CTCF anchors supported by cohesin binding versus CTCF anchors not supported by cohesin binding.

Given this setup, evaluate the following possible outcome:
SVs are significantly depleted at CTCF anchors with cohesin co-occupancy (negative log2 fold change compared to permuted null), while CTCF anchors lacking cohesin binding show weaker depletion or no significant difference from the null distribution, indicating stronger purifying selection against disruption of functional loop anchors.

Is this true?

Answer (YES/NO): NO